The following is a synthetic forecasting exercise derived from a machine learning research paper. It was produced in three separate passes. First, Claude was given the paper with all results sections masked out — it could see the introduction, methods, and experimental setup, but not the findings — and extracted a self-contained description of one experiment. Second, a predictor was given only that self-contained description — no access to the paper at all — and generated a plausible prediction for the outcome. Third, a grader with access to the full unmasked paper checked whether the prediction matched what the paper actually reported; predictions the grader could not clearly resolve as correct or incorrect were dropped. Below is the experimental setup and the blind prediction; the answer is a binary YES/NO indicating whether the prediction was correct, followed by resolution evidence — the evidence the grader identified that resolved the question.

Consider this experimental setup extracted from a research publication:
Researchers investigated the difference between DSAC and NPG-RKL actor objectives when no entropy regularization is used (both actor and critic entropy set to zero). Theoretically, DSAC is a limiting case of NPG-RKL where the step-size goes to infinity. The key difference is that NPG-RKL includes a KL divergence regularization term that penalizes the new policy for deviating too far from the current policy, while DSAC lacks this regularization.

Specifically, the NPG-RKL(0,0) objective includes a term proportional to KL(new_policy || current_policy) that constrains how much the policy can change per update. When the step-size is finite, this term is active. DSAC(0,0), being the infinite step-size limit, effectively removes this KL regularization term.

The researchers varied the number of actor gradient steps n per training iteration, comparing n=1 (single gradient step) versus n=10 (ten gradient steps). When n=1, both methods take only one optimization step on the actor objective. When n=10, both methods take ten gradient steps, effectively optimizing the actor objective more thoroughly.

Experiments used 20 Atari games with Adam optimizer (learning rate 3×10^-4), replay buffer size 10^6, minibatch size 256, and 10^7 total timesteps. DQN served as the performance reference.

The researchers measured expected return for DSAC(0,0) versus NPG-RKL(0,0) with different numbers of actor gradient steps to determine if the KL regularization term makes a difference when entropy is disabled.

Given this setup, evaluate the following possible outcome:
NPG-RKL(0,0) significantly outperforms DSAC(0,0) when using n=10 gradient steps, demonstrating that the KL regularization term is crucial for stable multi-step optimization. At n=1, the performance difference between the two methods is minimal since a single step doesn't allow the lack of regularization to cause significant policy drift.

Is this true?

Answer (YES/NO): YES